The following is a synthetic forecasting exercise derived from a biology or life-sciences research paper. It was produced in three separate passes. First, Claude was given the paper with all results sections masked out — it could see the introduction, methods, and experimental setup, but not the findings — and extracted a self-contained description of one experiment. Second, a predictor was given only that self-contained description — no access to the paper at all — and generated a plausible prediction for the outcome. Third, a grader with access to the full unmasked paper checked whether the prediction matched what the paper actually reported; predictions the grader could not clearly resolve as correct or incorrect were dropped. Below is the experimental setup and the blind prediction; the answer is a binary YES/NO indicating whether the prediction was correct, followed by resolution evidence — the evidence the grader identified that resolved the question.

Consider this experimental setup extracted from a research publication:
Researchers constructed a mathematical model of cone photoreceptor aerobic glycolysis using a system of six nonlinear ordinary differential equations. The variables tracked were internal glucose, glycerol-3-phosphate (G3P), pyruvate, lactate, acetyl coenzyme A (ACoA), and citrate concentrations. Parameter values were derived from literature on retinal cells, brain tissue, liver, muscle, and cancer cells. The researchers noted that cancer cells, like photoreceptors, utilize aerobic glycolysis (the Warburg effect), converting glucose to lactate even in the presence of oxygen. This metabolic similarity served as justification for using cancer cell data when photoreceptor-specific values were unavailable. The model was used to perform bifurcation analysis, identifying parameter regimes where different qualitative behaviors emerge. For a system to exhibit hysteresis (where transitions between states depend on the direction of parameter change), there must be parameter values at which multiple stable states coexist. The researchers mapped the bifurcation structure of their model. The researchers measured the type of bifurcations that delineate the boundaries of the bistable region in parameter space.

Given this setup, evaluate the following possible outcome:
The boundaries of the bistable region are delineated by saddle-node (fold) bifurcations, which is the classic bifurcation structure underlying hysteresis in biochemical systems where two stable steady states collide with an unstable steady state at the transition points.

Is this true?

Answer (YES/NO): YES